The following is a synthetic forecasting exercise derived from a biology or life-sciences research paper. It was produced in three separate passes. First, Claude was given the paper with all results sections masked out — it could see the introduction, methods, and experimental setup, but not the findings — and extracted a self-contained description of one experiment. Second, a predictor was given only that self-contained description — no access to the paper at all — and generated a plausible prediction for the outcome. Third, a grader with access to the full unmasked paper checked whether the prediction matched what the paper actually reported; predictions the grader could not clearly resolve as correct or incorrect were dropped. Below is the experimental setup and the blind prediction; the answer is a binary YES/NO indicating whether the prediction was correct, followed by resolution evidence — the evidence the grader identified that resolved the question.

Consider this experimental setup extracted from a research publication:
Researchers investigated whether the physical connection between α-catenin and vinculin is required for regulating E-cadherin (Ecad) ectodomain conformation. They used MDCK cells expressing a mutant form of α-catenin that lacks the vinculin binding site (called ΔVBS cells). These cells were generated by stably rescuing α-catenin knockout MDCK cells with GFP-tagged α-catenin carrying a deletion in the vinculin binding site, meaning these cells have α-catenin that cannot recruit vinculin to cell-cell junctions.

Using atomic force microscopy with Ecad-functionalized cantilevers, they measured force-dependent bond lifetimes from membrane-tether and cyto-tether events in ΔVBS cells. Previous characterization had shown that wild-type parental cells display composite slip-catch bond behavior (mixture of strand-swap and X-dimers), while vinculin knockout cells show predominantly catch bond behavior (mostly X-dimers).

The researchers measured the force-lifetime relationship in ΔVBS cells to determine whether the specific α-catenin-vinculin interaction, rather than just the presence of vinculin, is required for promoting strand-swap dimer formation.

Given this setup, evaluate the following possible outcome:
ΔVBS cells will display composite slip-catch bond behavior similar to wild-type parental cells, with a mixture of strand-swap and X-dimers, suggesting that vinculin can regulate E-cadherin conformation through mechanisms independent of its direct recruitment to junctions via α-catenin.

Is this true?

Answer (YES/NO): NO